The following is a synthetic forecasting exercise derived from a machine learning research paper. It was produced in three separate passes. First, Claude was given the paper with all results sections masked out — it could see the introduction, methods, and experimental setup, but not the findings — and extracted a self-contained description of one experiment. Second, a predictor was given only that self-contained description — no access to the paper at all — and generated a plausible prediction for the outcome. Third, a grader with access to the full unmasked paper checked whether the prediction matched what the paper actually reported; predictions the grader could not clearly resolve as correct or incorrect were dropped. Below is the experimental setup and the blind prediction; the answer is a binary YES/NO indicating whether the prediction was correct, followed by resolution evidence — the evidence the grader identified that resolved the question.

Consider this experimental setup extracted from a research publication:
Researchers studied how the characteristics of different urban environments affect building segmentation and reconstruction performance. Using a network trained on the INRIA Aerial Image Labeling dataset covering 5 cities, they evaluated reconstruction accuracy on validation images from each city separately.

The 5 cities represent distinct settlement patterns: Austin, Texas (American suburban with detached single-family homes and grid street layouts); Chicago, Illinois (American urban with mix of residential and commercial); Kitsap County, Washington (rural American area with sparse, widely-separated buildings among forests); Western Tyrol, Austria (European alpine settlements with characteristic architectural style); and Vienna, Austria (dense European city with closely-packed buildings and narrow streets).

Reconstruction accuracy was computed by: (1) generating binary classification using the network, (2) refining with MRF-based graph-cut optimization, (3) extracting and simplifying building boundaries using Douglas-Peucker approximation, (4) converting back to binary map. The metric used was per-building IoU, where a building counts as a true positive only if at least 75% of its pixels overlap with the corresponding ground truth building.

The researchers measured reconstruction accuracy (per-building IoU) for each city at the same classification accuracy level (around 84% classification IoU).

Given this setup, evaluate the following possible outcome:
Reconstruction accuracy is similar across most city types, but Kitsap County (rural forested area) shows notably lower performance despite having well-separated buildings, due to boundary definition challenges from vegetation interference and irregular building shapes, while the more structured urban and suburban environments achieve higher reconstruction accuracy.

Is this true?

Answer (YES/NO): NO